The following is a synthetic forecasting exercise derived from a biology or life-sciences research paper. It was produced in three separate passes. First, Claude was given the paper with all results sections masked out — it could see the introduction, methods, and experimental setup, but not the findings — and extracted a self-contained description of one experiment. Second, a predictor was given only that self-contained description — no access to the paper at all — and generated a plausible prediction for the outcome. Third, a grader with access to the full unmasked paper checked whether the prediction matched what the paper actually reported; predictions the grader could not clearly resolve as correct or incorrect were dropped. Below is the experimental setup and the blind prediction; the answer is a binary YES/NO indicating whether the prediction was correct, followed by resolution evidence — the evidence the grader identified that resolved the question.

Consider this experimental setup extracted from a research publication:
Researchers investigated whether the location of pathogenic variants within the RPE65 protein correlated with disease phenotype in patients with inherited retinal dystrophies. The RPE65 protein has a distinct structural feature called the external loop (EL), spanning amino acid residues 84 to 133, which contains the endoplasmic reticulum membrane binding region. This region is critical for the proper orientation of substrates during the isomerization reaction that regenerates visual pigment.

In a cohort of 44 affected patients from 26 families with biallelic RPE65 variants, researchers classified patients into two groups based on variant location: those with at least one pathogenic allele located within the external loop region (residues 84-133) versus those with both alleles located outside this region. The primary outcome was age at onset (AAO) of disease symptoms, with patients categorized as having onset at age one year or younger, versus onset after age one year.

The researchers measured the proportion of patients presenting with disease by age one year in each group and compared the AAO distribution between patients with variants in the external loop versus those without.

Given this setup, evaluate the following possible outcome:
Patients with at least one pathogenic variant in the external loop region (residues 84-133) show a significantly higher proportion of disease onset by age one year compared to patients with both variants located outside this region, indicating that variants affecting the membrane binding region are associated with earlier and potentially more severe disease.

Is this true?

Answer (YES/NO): NO